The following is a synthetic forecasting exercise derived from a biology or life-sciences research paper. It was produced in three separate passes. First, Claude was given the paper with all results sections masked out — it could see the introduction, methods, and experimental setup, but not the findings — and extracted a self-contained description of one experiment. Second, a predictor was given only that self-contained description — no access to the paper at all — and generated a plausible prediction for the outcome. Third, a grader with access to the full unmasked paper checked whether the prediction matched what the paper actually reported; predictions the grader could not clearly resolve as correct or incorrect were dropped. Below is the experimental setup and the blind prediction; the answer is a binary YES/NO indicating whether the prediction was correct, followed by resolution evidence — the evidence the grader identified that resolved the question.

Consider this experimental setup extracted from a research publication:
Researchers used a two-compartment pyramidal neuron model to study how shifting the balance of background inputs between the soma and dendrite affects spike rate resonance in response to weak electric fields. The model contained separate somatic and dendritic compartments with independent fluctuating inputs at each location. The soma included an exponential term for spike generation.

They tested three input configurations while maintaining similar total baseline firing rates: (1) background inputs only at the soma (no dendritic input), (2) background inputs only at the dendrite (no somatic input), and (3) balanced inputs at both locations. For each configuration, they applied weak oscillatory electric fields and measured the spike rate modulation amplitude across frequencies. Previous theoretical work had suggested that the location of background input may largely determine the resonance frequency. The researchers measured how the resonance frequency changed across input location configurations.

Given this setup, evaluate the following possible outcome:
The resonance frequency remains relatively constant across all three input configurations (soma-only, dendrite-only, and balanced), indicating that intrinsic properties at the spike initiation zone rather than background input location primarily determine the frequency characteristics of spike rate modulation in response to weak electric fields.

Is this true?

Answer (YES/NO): NO